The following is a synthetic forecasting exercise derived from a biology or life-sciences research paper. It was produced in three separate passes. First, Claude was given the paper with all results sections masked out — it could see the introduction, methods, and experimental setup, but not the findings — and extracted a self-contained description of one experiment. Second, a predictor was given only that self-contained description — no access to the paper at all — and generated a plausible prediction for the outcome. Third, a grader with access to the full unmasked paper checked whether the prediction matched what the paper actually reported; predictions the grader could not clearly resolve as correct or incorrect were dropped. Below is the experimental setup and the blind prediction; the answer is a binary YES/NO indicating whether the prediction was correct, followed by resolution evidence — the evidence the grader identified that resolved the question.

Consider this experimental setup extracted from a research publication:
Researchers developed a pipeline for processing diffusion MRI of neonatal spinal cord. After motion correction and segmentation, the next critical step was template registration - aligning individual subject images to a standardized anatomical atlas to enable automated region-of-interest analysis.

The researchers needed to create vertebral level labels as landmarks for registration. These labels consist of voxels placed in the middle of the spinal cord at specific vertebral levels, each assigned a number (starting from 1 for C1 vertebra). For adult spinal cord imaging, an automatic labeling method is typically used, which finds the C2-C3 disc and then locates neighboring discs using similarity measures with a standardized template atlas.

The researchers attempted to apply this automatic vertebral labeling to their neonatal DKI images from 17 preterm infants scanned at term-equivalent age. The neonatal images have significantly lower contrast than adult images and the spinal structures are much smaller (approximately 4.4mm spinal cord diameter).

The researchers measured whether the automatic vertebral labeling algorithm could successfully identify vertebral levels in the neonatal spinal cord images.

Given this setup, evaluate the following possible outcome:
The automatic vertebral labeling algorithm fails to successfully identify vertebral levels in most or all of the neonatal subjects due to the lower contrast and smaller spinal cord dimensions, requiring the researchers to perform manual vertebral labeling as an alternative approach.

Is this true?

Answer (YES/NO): YES